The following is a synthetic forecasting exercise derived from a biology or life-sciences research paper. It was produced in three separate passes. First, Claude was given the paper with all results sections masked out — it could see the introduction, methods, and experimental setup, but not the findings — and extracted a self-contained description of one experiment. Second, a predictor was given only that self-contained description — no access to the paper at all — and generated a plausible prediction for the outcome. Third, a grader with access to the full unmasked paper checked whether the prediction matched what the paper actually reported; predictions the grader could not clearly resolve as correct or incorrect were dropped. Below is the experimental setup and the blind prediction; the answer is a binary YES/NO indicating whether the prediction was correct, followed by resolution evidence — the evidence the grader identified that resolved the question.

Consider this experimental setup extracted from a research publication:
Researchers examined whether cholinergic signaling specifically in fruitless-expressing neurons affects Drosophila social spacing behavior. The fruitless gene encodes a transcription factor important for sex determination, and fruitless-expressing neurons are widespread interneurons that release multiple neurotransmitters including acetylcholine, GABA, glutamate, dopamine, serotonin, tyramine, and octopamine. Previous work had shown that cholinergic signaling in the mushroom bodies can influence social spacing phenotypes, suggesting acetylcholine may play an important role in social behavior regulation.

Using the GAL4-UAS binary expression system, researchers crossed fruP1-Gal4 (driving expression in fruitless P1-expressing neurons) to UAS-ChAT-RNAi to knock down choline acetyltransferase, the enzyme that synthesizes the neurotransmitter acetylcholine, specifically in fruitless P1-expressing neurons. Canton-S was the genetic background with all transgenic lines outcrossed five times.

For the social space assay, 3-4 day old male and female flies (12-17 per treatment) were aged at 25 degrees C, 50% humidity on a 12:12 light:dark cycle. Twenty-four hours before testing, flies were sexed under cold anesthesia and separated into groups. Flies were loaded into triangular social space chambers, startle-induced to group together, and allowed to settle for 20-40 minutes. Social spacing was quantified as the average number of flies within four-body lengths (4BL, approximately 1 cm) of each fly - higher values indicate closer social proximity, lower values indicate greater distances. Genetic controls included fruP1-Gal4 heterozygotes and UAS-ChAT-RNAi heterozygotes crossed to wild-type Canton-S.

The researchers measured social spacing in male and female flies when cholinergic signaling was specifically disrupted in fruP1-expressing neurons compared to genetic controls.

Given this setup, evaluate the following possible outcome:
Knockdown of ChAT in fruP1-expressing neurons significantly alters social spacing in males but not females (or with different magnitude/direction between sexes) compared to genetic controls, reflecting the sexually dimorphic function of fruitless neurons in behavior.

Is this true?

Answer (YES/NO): NO